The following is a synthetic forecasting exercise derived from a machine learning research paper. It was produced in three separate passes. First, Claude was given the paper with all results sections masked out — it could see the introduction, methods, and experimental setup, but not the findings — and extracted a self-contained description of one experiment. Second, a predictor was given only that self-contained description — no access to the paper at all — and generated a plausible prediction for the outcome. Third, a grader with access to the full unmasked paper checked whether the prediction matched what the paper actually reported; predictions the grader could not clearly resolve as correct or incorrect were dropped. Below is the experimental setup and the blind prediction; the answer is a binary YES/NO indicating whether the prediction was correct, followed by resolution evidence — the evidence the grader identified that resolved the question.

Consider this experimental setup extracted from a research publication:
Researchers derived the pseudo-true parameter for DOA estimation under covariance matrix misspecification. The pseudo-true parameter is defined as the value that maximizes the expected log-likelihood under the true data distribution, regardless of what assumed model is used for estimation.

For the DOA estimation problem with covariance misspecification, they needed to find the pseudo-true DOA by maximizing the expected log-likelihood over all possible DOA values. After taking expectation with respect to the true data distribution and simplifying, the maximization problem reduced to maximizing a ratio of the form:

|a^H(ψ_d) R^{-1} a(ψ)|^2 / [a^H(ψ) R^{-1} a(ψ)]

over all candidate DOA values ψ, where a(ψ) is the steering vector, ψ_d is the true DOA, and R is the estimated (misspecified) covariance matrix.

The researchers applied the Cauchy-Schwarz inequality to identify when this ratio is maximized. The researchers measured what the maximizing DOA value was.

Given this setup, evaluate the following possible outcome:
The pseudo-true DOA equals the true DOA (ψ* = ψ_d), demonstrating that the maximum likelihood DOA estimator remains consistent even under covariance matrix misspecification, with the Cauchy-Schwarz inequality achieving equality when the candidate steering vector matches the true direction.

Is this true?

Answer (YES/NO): YES